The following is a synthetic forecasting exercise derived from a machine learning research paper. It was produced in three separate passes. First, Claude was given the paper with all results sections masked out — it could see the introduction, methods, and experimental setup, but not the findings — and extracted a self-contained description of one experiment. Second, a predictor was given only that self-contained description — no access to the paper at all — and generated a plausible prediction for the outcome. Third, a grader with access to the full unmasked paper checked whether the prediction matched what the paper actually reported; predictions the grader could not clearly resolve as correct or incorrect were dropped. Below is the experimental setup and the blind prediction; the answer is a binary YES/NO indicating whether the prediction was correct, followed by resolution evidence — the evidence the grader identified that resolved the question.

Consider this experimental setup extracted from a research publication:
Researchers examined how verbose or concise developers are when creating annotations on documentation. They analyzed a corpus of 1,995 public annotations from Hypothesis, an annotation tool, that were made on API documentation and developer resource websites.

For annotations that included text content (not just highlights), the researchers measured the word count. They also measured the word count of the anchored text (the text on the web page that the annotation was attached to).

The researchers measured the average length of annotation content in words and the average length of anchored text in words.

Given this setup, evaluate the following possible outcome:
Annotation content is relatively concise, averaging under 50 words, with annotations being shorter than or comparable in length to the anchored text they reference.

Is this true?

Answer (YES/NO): YES